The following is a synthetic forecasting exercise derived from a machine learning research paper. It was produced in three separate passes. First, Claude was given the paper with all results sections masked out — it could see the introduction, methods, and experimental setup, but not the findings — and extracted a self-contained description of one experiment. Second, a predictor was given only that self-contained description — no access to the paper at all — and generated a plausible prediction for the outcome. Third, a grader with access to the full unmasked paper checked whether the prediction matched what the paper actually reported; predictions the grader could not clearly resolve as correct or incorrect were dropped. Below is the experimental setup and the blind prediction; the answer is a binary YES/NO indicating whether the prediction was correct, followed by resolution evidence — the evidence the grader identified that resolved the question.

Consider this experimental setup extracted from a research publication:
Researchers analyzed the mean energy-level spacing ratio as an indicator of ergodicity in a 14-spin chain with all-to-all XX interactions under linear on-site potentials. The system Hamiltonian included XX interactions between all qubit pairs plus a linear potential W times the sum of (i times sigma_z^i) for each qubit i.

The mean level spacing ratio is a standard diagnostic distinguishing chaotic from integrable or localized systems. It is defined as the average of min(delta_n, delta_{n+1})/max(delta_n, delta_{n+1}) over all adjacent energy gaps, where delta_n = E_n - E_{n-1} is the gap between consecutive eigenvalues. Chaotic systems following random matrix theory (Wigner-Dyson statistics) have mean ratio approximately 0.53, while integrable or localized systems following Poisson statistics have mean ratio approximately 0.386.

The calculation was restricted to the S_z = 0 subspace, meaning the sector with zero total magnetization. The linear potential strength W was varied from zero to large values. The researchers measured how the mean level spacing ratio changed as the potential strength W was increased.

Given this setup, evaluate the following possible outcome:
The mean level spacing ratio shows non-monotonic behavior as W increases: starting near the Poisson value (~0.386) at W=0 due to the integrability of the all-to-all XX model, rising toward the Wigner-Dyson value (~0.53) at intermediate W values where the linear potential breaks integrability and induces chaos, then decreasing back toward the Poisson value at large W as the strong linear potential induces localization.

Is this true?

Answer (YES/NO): NO